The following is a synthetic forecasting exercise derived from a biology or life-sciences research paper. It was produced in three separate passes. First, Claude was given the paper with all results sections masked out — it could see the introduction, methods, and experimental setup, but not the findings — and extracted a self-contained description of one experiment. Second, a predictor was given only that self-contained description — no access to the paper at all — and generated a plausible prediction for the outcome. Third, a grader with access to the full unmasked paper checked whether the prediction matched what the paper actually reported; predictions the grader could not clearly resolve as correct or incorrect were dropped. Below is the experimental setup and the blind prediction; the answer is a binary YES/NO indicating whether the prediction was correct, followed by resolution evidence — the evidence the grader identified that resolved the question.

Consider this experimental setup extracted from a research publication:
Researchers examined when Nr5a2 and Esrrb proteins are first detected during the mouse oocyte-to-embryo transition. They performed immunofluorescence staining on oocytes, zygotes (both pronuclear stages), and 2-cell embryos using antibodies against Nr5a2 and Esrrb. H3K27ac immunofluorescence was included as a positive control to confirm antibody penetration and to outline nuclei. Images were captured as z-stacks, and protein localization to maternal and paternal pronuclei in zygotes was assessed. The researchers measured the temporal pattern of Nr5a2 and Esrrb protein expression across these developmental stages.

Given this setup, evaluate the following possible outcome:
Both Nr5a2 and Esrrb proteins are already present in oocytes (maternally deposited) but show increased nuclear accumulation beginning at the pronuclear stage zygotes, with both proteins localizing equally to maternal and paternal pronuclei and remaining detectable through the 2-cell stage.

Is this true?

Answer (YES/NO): NO